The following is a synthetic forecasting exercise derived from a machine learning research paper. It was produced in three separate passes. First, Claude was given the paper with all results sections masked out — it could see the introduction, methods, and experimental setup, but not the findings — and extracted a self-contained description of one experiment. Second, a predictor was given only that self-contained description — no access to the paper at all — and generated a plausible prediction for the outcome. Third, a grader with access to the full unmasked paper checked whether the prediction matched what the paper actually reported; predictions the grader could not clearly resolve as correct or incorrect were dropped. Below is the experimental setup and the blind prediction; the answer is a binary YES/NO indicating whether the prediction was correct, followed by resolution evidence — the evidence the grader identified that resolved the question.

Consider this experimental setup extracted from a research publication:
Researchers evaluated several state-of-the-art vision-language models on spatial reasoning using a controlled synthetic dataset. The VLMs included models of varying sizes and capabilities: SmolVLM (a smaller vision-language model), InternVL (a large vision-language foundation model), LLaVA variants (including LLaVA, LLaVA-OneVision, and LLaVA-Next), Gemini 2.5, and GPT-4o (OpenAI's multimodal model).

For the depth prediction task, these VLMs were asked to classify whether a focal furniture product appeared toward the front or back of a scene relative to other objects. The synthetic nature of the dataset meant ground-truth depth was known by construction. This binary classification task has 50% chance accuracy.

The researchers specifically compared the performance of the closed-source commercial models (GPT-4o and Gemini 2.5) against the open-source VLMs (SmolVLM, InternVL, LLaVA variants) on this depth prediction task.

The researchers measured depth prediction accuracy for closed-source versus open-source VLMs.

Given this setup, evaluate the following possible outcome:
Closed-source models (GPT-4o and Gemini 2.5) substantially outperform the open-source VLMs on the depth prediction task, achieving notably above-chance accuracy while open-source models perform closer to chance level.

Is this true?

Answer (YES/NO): NO